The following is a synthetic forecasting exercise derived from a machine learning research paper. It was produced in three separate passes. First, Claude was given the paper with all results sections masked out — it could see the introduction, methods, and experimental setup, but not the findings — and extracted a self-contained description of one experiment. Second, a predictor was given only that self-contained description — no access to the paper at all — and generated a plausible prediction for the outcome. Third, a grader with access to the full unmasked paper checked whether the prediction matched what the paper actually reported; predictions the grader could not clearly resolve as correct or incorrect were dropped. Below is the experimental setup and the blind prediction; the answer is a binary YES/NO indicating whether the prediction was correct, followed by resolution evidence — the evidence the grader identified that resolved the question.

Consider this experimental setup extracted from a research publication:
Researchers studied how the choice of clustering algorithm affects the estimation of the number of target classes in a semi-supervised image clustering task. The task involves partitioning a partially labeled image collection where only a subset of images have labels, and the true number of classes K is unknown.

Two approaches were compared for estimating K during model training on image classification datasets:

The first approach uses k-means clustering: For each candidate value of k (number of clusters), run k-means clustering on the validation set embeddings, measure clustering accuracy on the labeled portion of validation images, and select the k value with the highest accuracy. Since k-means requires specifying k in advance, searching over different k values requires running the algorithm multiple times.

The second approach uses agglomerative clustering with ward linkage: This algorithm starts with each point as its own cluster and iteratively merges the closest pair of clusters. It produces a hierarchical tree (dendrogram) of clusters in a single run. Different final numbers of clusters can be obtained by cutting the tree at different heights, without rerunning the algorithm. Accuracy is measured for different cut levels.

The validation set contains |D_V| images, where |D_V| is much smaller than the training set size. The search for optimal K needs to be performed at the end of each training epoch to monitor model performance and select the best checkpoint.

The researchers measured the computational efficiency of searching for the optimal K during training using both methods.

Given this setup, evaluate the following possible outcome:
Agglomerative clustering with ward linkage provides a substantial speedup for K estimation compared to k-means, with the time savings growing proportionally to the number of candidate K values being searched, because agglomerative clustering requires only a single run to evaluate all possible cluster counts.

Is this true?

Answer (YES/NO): YES